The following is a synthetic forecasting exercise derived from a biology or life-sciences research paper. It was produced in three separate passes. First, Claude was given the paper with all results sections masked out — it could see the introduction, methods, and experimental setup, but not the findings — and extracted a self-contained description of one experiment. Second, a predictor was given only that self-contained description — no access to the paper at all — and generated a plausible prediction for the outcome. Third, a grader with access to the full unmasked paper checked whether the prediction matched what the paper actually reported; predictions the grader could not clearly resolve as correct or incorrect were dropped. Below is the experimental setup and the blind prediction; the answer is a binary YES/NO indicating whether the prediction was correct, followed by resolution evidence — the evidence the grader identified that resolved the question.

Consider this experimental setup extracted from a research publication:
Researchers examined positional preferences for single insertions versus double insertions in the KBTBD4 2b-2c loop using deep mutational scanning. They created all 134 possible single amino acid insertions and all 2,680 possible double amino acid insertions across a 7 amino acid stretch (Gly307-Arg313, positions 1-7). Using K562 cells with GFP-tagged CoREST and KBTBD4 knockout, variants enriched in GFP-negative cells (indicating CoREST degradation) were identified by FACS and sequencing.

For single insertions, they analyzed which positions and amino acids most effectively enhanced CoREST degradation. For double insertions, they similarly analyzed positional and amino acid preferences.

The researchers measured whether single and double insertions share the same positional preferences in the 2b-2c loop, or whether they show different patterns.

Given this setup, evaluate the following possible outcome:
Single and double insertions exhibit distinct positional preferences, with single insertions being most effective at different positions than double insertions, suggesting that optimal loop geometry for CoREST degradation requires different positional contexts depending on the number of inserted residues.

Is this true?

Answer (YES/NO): YES